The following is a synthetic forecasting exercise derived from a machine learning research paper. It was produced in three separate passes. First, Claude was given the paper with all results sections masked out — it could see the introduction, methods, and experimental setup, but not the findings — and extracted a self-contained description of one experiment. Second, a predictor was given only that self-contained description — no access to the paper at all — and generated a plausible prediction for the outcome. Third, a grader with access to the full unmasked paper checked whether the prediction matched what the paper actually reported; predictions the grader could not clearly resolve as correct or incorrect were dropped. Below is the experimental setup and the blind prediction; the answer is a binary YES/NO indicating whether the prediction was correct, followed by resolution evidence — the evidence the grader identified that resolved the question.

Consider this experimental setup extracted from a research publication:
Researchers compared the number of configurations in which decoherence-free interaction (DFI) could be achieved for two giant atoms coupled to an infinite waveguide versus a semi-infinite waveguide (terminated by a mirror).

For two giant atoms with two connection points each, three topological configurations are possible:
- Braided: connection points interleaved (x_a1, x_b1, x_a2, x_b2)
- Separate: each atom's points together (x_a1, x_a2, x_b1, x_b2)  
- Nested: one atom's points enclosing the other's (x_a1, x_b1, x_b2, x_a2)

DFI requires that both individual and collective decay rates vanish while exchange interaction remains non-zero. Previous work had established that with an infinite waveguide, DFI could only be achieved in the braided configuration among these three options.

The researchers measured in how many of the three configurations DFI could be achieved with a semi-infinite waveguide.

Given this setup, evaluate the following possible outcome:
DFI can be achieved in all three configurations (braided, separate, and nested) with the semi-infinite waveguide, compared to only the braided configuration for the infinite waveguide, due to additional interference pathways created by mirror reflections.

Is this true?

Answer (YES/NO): NO